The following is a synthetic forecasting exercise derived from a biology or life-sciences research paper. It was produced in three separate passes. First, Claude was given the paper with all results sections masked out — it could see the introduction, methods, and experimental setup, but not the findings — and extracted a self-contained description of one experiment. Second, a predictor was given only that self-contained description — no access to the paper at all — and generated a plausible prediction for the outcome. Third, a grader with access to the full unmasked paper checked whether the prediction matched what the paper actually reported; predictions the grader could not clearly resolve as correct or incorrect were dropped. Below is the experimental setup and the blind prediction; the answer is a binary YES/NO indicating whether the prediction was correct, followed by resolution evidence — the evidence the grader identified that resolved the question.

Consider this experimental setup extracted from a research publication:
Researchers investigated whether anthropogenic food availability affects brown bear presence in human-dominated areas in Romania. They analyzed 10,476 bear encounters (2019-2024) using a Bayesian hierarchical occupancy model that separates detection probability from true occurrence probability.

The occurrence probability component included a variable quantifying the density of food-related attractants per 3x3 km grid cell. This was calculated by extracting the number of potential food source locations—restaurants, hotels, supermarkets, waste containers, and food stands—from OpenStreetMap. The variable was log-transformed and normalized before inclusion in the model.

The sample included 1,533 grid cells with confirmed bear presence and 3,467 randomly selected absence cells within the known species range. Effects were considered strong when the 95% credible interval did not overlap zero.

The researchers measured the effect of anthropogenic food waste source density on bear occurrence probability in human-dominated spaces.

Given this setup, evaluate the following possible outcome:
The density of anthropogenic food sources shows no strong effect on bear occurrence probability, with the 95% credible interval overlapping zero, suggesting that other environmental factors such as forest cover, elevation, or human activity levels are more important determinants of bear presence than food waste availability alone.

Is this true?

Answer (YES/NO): NO